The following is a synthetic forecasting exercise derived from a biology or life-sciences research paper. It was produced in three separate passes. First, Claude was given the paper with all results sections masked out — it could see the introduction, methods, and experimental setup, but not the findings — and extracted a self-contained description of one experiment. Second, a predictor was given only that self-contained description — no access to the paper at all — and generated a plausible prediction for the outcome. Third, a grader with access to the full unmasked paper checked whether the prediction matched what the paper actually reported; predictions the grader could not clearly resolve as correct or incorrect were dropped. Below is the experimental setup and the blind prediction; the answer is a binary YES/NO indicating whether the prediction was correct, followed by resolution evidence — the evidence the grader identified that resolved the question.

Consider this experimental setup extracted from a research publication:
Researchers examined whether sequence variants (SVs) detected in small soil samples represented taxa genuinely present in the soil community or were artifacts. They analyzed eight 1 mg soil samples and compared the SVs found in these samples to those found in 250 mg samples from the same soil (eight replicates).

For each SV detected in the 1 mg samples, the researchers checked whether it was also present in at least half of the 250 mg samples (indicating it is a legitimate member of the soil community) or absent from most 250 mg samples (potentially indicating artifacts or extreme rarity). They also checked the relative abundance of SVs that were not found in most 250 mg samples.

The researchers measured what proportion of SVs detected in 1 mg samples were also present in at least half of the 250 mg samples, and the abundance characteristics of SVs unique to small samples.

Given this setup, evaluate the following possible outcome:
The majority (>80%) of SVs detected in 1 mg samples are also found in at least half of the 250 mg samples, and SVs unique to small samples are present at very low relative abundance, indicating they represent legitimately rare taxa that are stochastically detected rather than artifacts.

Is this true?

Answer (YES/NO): YES